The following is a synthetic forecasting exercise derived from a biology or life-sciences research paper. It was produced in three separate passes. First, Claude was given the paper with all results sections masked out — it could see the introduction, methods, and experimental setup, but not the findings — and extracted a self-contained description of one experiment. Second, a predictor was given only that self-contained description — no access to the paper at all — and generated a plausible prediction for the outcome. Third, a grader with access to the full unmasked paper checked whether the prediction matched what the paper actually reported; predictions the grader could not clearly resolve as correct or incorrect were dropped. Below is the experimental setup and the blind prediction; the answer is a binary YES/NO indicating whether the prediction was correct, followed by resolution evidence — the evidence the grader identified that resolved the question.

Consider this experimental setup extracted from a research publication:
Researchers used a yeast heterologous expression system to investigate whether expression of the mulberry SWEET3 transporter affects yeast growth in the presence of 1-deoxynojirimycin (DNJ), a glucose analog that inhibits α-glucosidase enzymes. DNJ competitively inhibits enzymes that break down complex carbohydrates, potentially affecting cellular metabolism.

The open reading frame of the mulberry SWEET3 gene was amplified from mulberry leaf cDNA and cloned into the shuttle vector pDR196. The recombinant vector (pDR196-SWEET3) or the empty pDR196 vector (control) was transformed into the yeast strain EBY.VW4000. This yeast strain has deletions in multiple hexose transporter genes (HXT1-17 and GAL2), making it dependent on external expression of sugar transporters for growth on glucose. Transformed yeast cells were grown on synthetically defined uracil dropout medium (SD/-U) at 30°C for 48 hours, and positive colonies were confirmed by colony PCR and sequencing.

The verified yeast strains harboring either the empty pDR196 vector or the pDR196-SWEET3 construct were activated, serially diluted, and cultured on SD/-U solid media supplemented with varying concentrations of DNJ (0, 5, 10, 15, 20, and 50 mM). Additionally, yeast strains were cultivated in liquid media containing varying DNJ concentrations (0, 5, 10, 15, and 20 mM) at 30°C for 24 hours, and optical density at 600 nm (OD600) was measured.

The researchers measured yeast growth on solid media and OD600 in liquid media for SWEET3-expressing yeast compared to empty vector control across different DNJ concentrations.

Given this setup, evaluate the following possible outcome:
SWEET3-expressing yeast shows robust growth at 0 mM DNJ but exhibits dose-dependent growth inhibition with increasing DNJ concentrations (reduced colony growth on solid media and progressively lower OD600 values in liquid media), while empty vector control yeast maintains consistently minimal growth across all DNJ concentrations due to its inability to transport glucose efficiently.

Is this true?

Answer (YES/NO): NO